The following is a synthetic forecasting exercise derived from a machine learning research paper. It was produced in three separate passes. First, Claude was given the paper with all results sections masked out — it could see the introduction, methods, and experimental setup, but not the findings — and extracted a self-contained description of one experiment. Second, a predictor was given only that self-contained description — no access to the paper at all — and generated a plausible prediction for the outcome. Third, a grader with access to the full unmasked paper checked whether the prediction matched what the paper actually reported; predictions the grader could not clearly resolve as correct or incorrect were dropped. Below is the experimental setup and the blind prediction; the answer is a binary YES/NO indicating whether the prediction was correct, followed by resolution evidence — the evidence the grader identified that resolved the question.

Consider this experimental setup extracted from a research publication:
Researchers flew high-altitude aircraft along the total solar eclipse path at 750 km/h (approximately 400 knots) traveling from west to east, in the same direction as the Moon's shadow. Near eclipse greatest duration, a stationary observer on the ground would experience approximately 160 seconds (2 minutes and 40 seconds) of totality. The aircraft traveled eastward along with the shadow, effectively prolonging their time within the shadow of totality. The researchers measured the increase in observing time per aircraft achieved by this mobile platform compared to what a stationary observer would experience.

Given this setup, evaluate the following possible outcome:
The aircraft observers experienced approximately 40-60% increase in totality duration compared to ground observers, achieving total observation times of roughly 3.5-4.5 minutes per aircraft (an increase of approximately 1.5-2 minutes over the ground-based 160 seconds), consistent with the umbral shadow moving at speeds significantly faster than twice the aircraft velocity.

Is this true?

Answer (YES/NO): NO